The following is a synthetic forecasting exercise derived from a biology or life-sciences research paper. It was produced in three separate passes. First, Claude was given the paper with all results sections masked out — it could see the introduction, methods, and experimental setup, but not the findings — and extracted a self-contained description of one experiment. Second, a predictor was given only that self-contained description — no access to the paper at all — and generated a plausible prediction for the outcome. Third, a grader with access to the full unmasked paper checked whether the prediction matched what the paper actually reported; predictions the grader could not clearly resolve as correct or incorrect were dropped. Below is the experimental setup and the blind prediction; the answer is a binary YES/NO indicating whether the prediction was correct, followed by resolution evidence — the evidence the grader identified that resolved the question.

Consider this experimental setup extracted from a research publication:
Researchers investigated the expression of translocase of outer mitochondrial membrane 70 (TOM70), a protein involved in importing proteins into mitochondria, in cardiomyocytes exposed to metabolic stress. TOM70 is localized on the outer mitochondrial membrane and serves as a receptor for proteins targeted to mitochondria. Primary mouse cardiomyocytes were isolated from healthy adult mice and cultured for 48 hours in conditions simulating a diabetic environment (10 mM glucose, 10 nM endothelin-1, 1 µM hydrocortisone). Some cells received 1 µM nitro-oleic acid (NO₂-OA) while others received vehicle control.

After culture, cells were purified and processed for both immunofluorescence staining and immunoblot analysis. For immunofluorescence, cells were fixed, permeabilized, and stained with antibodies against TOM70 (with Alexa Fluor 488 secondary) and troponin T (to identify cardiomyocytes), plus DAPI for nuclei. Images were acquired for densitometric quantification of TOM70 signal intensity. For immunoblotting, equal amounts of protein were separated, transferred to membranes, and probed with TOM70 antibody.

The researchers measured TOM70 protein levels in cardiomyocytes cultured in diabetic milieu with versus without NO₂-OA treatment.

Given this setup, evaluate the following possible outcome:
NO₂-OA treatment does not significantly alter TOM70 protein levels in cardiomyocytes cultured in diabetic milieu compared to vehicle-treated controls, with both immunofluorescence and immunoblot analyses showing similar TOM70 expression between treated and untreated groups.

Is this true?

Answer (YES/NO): NO